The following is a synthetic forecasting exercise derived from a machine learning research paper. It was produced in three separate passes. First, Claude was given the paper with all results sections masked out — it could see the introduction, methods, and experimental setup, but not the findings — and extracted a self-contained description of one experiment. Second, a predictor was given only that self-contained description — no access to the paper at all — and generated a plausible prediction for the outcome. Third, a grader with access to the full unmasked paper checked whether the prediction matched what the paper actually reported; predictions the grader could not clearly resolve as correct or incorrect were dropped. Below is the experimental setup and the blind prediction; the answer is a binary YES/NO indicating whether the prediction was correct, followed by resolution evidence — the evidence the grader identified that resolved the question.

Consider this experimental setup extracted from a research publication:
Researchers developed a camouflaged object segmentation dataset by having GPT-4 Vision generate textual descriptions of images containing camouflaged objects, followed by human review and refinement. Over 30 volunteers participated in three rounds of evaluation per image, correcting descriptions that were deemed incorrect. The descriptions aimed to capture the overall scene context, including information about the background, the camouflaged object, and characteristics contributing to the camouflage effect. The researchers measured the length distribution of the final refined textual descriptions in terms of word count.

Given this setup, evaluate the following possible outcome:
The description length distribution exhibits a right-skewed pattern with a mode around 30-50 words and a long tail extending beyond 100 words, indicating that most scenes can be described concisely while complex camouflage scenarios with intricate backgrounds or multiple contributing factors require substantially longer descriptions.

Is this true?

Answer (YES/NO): NO